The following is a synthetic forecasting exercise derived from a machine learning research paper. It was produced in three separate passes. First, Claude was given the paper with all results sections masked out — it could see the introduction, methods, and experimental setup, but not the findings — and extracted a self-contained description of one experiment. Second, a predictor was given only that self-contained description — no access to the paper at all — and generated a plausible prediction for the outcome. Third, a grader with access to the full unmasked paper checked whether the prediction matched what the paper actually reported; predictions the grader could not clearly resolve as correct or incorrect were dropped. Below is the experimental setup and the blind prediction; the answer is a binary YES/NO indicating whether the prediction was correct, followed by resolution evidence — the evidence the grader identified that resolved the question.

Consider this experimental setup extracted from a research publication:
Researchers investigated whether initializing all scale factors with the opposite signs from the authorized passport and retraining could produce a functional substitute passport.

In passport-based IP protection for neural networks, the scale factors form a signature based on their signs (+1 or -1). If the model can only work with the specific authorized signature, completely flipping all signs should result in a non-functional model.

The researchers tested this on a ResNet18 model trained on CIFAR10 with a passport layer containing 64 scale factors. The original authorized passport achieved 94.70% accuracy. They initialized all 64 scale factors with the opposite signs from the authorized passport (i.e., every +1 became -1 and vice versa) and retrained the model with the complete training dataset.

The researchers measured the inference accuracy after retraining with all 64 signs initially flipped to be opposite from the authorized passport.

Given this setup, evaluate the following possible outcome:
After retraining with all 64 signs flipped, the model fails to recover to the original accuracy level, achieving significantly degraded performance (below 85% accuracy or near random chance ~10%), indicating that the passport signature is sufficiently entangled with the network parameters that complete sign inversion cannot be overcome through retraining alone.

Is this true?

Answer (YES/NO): NO